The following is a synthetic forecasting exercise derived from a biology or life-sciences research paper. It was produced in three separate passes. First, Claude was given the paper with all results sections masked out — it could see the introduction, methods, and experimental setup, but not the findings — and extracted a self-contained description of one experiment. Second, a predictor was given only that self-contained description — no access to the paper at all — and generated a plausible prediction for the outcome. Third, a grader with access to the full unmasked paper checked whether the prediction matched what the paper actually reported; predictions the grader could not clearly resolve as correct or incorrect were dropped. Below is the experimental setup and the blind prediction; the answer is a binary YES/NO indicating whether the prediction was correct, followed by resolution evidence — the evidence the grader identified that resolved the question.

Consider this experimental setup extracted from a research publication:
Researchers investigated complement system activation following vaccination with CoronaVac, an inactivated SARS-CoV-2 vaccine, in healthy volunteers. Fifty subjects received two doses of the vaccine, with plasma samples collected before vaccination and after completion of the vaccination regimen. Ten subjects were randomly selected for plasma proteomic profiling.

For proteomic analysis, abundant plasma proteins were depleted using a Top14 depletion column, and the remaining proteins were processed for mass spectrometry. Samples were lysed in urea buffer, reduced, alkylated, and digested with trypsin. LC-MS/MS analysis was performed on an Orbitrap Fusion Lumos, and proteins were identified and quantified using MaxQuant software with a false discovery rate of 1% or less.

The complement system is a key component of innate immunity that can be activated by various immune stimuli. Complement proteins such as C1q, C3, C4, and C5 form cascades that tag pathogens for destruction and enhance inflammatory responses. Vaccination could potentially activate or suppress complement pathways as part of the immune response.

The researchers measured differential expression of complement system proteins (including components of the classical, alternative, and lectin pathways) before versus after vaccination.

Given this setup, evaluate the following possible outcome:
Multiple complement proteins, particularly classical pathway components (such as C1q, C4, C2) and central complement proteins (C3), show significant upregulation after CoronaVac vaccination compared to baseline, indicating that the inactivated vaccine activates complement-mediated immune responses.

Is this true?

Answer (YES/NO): NO